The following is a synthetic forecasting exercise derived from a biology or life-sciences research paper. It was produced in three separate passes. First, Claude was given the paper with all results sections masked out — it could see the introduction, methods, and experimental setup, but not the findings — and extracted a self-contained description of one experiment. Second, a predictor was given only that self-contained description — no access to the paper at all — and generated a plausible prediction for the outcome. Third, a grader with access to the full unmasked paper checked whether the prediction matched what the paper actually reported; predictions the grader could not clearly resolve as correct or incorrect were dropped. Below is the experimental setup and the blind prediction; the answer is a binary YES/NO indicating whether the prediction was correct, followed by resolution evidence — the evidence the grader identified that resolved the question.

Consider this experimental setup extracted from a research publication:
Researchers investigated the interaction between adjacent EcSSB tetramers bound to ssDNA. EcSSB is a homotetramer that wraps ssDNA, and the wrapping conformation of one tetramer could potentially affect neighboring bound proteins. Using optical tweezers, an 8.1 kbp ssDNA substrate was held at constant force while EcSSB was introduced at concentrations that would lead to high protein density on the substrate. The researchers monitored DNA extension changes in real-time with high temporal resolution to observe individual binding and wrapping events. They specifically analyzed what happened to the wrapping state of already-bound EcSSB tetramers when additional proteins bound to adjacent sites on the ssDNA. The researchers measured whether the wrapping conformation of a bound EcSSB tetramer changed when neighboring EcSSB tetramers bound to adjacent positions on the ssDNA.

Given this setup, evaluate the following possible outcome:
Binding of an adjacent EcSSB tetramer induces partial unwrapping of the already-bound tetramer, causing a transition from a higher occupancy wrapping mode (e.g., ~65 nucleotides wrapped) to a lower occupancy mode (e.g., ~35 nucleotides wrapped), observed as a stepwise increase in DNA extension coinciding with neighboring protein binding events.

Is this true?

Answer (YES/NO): NO